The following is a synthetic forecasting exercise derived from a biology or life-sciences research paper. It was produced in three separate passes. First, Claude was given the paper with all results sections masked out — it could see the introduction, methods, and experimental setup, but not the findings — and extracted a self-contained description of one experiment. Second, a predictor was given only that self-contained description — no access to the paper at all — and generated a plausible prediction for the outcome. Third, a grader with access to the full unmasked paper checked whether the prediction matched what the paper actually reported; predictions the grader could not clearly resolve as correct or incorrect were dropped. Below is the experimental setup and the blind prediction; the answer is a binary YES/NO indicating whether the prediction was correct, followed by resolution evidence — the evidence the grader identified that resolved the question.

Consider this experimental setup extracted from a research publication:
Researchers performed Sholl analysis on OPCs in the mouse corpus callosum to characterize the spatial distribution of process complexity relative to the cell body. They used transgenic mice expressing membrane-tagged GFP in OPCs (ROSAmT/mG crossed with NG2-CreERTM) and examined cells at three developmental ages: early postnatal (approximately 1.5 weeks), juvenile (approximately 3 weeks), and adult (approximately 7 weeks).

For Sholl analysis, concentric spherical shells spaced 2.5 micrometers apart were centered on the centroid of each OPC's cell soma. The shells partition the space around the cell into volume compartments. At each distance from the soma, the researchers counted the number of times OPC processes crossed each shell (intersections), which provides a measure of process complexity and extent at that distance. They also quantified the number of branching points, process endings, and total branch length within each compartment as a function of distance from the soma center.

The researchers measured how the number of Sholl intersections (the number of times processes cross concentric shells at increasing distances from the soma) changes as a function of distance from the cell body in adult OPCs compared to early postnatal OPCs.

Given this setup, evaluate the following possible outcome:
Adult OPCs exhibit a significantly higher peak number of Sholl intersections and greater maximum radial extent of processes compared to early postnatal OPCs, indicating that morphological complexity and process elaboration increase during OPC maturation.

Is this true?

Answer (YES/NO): NO